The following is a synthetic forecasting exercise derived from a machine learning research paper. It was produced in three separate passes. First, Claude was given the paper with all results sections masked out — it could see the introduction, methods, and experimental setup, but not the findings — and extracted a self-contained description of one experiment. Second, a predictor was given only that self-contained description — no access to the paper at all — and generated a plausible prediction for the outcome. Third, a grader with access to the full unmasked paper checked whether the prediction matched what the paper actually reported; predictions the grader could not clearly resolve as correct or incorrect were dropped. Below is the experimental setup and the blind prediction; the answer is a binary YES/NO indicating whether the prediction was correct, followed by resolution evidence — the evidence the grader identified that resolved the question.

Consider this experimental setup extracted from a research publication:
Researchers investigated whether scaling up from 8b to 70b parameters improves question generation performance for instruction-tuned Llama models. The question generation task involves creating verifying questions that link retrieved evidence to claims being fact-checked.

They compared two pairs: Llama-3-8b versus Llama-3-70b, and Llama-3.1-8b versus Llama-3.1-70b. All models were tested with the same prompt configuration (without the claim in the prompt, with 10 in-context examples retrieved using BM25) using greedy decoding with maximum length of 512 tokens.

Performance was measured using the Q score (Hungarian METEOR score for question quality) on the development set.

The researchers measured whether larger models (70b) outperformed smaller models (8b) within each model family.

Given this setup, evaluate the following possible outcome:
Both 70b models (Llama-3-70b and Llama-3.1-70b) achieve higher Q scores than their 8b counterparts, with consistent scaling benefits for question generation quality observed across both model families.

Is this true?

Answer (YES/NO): NO